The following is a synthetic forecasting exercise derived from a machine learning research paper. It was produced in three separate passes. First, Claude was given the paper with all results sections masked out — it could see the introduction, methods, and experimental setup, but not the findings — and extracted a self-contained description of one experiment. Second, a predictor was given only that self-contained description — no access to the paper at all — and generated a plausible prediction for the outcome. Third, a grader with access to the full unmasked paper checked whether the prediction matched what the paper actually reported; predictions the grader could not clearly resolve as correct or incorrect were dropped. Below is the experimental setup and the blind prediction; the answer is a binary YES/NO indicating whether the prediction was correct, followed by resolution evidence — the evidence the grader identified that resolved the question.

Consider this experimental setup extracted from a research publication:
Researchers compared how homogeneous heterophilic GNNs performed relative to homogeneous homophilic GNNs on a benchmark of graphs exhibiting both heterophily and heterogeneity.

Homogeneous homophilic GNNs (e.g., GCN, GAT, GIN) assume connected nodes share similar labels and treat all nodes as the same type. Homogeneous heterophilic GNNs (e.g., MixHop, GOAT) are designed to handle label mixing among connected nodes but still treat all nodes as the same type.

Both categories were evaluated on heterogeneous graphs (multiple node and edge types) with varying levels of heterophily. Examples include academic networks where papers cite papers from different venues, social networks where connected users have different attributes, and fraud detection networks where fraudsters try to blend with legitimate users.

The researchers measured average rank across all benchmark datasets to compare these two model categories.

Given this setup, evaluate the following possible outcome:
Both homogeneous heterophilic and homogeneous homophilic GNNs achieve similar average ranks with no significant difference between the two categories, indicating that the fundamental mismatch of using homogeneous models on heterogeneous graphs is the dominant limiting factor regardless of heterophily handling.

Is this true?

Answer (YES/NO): NO